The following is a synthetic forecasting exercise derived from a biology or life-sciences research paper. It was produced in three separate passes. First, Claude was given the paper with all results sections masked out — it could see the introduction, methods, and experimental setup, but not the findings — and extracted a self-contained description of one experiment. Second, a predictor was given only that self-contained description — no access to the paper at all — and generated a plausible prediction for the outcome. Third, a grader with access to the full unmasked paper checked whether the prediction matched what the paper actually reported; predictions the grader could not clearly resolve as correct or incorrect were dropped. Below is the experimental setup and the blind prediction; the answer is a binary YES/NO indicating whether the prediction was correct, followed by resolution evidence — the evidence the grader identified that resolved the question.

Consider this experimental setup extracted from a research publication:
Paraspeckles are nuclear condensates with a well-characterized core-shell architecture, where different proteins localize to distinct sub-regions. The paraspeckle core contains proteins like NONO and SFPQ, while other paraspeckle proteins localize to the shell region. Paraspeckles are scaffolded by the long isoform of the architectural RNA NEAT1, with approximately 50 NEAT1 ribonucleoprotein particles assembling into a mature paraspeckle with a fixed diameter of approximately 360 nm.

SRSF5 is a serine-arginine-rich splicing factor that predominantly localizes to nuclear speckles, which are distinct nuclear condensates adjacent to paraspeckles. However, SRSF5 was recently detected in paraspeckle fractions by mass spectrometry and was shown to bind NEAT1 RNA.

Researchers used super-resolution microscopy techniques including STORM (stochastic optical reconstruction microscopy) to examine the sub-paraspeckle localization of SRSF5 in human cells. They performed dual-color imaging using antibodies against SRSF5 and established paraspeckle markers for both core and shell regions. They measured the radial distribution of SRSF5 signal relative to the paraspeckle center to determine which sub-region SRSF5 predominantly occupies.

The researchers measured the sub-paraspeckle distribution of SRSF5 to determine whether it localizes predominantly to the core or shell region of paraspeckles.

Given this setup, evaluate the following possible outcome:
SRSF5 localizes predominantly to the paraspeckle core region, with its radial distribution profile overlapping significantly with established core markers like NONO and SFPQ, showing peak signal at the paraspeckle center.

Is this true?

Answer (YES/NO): NO